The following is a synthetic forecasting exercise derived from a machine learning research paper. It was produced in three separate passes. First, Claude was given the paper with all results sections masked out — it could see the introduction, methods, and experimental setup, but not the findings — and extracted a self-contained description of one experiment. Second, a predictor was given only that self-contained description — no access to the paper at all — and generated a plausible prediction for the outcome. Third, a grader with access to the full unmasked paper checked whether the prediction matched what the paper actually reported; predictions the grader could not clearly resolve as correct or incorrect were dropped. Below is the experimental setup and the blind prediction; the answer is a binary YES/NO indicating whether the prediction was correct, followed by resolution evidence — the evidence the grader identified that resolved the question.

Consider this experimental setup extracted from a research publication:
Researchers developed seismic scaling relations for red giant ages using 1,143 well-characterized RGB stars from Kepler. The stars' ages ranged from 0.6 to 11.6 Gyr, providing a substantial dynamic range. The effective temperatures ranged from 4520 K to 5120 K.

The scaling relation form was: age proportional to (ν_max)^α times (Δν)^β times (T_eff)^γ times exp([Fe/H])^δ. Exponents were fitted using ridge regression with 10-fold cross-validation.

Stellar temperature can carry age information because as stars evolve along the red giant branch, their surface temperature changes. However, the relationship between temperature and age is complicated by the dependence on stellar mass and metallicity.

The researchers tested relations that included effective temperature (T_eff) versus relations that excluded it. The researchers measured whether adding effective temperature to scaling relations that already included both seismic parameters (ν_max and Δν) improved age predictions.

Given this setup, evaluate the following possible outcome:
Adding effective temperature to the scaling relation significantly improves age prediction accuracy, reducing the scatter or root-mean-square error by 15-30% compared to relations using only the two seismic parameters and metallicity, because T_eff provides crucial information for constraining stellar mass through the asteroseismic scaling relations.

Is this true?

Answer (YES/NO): YES